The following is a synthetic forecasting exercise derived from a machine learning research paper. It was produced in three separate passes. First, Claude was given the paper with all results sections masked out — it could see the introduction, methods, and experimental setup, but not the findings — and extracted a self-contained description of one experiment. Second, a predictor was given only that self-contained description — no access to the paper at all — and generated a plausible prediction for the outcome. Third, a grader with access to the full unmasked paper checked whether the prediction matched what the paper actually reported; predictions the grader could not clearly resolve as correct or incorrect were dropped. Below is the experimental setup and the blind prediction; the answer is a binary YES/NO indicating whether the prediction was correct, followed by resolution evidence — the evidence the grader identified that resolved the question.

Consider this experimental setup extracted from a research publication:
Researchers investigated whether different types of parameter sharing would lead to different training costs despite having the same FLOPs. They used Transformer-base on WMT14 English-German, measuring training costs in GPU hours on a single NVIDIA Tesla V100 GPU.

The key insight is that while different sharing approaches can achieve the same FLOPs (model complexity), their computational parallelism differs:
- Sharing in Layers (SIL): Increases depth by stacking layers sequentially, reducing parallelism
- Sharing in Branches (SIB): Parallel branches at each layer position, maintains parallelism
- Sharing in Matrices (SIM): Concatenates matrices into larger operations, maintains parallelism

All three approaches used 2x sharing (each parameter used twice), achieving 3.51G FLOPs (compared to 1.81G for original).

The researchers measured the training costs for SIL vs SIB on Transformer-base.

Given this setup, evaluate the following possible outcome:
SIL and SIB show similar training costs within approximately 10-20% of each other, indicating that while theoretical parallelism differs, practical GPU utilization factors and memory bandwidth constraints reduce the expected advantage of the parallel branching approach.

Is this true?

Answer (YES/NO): YES